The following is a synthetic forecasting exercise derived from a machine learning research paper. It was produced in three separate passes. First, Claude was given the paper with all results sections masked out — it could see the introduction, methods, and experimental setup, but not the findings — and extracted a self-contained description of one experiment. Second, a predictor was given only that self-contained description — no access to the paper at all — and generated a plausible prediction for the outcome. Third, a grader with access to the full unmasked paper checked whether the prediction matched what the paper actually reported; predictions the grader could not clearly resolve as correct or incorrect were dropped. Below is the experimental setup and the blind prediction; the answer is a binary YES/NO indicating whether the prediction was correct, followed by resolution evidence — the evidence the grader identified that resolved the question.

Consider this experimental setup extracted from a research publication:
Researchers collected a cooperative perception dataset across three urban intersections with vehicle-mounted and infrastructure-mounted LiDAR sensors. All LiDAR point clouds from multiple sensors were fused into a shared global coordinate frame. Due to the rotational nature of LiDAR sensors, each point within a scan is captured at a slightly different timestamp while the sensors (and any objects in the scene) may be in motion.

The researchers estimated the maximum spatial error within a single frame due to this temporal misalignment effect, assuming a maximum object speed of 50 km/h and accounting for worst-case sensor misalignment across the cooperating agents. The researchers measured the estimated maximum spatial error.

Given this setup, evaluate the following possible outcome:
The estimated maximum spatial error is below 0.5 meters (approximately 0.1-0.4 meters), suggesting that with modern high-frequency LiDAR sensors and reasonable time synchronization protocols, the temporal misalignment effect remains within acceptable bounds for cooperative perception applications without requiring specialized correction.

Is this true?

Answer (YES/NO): NO